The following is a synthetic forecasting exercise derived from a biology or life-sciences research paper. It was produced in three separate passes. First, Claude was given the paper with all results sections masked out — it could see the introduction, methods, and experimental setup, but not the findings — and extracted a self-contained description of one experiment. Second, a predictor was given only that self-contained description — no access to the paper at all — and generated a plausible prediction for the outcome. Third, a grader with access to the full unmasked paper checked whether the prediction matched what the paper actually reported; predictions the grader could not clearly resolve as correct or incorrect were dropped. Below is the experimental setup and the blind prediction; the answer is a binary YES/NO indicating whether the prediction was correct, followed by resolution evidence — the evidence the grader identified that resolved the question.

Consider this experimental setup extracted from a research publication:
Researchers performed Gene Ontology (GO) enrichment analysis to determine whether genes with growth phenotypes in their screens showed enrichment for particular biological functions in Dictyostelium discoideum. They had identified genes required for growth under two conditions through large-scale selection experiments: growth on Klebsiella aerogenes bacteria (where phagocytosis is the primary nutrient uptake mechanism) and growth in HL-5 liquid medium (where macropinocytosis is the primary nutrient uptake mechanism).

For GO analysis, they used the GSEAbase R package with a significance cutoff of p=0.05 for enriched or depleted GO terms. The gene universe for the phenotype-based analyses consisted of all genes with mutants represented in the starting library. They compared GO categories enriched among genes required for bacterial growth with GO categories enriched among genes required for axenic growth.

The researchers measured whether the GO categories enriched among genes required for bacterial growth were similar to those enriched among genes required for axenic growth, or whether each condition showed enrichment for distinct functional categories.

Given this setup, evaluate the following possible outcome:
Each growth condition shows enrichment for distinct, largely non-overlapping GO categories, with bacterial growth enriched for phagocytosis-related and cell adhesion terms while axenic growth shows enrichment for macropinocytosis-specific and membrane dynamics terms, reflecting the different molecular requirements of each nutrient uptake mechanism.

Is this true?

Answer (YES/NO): NO